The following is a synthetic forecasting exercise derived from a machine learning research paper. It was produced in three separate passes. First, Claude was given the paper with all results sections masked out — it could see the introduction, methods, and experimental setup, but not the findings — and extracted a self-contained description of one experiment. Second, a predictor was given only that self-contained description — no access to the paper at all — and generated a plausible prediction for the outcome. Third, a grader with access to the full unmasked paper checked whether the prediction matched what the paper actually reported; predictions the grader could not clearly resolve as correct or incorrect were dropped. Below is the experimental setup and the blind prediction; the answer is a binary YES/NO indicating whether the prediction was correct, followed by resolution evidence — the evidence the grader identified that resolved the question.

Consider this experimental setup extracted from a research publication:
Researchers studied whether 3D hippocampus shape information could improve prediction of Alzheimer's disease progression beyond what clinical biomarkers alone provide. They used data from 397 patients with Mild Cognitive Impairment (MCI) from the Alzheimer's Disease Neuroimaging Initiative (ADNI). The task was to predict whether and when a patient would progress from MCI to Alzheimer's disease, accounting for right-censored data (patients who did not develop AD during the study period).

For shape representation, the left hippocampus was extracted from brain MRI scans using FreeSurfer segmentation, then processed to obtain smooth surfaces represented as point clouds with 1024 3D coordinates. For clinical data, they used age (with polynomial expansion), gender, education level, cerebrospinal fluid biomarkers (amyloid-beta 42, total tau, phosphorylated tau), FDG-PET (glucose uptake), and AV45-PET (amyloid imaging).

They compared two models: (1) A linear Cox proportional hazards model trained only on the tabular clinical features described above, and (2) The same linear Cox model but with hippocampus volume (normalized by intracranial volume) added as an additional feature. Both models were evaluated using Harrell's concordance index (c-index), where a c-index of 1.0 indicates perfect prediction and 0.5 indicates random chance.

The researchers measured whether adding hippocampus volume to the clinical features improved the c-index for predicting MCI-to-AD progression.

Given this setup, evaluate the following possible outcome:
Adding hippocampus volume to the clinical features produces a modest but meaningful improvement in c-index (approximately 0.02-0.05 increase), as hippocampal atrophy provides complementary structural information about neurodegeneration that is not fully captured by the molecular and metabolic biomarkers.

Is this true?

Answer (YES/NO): NO